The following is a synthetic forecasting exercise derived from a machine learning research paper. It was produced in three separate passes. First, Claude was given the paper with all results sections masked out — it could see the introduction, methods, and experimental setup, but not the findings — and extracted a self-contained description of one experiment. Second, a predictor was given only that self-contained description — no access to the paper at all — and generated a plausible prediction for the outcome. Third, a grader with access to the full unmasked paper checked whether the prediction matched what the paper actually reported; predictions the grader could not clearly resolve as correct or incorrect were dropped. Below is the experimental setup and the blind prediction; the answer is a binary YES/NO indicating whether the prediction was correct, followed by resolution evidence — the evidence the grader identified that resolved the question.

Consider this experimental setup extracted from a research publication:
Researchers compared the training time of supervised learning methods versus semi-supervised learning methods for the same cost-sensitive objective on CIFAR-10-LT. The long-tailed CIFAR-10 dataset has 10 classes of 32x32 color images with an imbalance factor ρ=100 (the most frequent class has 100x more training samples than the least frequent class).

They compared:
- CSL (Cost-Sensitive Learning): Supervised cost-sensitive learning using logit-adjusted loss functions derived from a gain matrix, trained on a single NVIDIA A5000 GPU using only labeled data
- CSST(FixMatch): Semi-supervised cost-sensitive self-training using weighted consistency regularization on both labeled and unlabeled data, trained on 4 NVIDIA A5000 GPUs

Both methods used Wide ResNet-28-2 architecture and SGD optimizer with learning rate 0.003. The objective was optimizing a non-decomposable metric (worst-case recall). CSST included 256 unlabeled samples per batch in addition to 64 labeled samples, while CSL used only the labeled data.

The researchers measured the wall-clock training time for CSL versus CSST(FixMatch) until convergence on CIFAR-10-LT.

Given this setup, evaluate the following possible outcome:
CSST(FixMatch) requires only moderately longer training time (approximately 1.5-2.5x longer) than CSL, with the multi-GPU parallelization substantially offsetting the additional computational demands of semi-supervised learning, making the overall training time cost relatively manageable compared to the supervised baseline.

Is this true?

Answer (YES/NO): NO